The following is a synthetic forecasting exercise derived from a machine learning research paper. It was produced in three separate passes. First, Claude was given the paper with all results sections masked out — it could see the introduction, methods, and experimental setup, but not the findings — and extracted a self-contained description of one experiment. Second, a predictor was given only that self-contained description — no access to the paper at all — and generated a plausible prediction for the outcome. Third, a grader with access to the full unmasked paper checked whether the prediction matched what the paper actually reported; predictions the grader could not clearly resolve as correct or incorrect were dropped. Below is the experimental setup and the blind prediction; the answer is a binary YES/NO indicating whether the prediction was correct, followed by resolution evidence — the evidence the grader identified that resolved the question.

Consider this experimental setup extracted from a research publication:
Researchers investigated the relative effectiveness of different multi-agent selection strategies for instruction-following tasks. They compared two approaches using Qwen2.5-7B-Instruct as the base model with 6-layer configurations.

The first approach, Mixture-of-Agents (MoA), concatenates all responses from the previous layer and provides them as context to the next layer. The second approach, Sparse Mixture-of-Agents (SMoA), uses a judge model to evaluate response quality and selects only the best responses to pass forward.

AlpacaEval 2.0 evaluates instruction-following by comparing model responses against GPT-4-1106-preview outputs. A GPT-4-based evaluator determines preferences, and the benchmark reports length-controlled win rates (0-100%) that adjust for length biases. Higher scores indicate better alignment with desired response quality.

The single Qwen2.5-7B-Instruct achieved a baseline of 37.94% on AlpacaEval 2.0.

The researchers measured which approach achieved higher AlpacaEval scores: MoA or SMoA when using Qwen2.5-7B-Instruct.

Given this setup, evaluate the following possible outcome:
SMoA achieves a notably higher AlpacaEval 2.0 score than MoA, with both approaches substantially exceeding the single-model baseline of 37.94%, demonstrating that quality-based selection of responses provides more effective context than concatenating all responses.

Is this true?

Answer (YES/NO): NO